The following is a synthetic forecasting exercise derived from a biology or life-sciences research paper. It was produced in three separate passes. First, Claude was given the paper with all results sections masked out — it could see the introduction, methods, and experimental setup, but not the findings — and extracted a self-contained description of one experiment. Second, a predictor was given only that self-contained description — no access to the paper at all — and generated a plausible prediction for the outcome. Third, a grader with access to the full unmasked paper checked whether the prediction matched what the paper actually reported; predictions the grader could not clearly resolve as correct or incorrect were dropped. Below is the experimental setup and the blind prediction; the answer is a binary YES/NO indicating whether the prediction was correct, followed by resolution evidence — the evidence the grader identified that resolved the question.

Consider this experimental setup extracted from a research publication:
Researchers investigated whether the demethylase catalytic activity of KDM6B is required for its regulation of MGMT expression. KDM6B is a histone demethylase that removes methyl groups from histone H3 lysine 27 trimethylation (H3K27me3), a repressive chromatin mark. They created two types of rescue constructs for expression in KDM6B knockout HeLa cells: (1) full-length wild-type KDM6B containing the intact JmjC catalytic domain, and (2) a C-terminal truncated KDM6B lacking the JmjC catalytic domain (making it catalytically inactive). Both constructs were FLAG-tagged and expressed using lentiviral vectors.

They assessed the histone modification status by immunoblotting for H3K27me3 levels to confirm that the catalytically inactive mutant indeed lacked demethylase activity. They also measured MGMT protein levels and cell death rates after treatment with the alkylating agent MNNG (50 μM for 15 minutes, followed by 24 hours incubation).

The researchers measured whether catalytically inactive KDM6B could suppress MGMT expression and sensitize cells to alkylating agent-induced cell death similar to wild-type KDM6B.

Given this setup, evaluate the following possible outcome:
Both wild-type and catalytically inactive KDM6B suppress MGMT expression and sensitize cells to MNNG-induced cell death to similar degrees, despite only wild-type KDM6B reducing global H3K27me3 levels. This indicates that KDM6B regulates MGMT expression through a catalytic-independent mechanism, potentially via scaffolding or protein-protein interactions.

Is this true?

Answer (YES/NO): NO